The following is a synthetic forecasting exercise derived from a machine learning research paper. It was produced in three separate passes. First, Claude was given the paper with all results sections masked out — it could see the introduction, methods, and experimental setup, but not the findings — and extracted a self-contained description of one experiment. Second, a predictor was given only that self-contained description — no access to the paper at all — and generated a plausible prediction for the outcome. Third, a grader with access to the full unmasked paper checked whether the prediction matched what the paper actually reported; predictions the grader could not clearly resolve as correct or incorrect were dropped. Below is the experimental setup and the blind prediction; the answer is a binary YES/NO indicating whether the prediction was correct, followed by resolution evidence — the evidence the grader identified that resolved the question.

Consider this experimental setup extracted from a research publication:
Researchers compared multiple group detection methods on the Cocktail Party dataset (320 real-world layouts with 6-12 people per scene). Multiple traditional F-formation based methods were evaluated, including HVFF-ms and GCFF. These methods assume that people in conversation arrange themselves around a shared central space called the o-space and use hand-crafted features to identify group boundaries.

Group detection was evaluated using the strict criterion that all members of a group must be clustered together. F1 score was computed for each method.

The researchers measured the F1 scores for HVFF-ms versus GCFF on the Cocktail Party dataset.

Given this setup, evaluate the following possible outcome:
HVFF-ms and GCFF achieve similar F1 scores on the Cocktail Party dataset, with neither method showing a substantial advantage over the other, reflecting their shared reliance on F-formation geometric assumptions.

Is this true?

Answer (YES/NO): NO